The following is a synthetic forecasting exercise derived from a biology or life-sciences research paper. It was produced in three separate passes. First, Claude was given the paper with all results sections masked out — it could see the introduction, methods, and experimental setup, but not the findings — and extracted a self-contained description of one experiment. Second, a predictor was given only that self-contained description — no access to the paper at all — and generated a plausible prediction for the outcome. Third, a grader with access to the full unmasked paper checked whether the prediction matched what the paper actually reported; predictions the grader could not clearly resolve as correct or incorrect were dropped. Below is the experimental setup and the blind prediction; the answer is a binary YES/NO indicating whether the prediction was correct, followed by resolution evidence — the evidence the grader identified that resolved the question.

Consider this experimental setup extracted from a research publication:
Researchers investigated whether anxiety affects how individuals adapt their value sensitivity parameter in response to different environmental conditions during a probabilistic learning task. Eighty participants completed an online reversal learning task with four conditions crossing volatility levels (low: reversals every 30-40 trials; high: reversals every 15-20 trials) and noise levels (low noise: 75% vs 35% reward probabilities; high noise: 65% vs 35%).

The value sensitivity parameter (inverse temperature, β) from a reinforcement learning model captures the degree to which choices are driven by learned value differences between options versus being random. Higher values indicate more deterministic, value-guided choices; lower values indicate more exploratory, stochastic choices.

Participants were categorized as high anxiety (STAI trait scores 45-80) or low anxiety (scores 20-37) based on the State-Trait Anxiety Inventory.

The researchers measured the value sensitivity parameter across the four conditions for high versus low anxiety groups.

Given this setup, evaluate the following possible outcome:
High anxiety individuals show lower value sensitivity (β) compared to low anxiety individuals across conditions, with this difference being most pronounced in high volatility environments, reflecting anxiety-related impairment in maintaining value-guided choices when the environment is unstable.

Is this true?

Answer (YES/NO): NO